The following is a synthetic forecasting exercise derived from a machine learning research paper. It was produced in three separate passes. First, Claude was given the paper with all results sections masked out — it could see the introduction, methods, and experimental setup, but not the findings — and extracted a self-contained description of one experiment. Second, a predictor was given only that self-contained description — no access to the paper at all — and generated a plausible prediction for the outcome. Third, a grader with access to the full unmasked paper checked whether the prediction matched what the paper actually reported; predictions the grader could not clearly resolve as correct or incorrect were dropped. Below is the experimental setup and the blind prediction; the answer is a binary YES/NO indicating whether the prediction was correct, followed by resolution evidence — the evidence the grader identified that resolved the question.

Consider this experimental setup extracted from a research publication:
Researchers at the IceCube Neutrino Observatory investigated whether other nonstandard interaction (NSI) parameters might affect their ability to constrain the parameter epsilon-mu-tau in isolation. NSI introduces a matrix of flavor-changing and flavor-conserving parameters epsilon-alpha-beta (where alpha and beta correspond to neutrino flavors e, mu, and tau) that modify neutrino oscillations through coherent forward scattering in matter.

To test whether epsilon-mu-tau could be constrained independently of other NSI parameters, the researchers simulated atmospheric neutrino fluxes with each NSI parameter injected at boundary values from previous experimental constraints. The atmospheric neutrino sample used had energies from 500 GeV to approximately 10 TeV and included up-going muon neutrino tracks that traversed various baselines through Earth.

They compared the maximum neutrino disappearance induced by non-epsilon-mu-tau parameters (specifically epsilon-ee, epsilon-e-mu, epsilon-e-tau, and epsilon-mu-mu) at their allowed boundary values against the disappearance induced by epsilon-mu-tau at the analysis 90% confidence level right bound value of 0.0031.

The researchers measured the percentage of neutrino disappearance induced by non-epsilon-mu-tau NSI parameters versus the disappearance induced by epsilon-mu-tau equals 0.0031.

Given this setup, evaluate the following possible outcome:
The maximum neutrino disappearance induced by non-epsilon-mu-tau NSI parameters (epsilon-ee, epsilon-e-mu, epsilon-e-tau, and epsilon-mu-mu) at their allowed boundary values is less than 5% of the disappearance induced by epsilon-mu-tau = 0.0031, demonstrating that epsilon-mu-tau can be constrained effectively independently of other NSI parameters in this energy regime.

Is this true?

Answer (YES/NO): NO